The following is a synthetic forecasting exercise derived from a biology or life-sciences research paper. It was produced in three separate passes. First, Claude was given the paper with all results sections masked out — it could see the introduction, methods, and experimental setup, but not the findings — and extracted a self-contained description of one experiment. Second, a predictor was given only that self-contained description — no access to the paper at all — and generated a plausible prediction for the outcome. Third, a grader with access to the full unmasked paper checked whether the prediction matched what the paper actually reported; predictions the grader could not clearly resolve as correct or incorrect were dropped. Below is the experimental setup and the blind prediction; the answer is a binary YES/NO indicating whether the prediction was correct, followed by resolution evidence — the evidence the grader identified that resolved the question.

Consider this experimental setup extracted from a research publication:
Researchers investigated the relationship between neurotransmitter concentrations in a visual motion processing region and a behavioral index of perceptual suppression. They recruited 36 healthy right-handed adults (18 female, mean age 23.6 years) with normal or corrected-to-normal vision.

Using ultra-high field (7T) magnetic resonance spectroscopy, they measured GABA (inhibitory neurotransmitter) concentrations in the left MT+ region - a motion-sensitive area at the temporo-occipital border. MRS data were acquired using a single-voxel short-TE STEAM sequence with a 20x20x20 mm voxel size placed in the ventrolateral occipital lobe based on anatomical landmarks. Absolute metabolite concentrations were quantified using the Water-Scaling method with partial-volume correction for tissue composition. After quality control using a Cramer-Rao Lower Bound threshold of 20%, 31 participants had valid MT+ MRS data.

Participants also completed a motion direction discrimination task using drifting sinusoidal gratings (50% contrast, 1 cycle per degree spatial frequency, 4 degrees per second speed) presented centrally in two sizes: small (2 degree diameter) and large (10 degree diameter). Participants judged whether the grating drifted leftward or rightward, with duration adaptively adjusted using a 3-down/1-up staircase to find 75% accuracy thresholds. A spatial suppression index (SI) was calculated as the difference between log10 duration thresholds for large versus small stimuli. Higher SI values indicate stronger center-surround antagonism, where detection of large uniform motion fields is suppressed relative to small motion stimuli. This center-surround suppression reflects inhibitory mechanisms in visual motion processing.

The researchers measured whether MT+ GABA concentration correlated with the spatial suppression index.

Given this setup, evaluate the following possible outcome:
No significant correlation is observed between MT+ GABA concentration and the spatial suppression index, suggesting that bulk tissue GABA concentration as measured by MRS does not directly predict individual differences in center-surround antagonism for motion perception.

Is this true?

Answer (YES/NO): NO